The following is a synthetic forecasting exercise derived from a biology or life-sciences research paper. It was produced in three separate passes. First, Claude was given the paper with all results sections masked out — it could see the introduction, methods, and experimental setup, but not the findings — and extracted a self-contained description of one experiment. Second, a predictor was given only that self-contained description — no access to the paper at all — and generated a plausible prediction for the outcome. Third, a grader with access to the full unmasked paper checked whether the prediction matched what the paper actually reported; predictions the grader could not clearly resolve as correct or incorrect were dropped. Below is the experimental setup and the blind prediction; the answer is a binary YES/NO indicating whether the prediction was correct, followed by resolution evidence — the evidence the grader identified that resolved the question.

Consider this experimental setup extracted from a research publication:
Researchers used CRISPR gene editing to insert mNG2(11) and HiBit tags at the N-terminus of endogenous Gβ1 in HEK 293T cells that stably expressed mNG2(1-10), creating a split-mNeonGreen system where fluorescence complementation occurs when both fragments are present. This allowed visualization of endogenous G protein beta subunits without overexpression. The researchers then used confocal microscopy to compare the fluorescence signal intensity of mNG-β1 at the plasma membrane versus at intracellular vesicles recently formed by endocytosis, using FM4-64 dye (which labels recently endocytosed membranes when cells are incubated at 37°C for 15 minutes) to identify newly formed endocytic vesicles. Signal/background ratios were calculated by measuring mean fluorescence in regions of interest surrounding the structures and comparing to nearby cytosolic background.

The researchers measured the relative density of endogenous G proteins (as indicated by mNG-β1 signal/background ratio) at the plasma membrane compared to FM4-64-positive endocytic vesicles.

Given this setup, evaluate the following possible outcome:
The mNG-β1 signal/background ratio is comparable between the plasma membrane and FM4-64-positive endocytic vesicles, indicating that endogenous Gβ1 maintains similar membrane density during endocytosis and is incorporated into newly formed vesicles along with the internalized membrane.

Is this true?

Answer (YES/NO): NO